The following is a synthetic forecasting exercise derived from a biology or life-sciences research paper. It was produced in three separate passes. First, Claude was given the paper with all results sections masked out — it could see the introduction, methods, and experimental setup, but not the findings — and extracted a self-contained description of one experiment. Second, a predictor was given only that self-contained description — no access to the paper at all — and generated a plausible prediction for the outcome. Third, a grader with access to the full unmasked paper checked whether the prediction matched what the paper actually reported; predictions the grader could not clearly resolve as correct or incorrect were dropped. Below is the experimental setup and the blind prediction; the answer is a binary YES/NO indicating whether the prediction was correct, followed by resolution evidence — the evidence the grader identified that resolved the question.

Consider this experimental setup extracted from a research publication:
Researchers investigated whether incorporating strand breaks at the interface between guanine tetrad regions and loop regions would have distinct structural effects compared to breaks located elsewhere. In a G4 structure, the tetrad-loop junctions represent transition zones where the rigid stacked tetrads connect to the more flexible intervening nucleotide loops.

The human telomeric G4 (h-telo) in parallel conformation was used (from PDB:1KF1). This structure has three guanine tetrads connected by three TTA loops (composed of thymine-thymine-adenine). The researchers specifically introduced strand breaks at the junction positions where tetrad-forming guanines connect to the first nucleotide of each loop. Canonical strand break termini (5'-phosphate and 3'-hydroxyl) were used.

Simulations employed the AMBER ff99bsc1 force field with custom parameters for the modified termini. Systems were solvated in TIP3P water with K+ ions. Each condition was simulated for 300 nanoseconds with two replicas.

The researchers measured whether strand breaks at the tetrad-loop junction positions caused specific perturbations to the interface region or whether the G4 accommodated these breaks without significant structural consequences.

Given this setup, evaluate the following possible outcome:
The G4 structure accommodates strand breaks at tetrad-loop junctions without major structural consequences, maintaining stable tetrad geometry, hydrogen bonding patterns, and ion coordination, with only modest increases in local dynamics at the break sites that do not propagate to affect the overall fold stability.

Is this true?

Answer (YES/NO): YES